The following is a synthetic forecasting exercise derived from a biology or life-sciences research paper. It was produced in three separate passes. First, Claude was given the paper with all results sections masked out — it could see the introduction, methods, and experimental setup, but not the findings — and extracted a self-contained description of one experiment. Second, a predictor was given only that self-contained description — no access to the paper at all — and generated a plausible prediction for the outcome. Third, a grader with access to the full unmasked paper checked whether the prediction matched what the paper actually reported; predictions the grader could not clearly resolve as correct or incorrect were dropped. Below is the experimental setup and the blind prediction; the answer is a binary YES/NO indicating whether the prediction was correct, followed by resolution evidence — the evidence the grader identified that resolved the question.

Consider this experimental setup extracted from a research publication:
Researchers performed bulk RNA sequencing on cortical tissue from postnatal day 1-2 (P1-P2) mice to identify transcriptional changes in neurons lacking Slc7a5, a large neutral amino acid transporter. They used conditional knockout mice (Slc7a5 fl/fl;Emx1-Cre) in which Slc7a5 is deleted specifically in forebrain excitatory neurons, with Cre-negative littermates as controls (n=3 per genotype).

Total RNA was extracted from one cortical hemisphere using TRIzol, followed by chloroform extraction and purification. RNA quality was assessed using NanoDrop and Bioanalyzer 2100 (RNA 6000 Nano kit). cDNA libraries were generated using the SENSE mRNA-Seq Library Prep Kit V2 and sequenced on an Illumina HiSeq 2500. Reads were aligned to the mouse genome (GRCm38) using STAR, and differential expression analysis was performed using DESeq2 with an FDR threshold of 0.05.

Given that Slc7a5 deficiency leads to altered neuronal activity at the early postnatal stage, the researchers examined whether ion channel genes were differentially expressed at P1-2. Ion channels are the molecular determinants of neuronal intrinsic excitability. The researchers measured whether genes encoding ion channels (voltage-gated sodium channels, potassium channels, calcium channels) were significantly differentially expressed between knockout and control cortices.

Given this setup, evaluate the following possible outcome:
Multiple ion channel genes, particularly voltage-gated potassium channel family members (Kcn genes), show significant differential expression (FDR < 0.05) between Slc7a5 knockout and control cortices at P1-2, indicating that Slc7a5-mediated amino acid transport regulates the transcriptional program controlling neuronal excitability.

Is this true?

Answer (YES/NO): NO